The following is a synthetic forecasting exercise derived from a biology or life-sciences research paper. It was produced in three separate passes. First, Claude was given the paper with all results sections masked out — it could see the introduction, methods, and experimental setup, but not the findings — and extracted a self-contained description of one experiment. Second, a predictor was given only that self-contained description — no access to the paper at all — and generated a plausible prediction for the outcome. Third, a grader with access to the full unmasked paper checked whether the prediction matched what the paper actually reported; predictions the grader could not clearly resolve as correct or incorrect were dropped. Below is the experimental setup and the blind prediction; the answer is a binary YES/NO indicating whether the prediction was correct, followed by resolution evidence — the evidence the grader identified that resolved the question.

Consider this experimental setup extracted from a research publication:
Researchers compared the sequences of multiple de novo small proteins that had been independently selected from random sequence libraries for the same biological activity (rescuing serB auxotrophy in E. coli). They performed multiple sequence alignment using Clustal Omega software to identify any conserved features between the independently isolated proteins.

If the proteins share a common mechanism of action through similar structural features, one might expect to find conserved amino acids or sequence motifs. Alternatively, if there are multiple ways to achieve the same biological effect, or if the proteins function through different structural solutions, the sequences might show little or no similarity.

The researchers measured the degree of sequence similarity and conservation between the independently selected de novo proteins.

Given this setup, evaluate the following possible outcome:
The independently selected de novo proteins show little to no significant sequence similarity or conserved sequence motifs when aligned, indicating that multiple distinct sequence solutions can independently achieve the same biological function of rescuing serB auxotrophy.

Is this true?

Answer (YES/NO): NO